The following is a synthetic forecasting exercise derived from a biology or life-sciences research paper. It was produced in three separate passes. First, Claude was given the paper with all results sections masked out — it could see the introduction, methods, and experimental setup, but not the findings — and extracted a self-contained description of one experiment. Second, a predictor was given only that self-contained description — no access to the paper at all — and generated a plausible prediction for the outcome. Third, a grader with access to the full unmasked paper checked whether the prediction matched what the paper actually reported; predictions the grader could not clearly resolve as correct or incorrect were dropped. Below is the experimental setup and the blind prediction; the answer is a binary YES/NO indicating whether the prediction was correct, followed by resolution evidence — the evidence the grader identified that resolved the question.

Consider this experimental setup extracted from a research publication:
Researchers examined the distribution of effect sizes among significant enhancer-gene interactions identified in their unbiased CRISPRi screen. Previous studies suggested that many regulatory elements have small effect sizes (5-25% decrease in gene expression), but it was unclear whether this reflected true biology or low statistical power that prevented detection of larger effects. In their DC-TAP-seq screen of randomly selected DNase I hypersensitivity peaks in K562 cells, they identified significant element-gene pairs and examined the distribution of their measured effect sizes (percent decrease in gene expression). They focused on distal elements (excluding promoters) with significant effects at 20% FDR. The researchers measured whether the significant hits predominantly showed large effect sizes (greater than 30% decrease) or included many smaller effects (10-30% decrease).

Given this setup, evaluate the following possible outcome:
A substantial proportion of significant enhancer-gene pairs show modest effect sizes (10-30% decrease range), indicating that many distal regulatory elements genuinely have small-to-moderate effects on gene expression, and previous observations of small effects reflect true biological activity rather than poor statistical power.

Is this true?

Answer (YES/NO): NO